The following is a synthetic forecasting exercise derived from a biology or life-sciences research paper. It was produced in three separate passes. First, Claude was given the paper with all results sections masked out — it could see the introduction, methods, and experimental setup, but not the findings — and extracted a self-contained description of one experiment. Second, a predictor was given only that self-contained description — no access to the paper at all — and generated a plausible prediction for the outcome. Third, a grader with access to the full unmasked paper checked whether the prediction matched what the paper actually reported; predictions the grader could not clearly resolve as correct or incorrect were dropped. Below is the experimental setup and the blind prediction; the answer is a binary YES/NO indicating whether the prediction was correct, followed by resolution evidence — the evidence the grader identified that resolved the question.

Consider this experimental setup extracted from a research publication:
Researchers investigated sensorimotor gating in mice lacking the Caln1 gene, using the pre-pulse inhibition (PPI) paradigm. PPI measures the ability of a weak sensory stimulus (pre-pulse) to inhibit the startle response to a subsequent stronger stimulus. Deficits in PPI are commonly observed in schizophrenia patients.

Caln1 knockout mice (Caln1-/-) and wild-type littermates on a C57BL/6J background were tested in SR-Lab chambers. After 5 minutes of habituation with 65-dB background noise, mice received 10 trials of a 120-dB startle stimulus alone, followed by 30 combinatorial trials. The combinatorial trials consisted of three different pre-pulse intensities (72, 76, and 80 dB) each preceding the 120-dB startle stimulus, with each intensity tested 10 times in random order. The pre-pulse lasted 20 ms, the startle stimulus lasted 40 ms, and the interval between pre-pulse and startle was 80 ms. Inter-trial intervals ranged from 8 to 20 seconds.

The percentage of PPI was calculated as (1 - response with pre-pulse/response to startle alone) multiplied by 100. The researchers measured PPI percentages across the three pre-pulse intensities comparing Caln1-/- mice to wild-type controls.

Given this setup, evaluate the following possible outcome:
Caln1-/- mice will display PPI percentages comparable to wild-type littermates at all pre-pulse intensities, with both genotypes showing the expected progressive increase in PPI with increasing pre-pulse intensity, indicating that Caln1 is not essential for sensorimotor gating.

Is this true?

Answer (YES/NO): NO